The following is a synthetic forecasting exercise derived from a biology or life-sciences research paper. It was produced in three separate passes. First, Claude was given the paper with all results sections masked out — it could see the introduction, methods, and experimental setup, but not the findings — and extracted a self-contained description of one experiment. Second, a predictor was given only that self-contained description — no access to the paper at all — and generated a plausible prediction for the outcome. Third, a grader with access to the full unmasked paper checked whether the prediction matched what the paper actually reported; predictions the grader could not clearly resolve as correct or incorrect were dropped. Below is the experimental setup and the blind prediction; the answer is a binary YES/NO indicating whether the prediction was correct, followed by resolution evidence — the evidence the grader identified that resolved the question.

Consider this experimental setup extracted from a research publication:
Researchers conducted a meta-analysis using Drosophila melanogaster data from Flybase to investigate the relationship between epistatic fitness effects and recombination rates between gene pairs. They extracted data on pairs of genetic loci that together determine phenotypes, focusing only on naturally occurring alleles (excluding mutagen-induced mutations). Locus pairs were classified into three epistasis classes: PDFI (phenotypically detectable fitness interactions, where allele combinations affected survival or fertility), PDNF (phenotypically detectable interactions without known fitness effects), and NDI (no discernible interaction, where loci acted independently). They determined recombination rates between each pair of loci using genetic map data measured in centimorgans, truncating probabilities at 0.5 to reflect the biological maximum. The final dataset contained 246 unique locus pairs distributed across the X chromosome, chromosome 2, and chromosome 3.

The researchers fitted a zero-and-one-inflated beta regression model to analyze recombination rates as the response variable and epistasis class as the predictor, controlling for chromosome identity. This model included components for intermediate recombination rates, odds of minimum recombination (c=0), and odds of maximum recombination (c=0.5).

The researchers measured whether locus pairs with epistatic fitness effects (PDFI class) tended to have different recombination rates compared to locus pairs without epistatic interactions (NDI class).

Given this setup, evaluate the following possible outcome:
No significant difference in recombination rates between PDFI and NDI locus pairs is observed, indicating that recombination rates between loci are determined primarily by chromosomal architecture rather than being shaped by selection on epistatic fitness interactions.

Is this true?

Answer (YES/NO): NO